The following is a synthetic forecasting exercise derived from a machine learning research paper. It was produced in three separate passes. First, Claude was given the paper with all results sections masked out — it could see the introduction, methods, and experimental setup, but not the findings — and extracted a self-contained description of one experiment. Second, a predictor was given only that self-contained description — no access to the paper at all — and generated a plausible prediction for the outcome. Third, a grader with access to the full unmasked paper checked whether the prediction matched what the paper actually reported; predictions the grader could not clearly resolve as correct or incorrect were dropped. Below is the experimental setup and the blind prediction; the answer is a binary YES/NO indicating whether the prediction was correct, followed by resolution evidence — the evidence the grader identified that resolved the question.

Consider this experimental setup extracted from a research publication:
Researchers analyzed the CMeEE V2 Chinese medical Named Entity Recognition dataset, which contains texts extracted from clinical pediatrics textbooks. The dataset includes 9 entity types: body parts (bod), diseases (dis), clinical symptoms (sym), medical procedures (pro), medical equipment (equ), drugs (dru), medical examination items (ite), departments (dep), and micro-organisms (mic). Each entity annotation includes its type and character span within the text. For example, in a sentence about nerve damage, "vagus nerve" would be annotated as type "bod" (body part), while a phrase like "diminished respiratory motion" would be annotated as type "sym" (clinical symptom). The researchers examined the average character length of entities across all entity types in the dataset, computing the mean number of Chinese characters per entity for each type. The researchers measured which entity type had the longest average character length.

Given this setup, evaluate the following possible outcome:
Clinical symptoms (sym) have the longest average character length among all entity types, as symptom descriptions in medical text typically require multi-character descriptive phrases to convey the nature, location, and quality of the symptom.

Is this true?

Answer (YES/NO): YES